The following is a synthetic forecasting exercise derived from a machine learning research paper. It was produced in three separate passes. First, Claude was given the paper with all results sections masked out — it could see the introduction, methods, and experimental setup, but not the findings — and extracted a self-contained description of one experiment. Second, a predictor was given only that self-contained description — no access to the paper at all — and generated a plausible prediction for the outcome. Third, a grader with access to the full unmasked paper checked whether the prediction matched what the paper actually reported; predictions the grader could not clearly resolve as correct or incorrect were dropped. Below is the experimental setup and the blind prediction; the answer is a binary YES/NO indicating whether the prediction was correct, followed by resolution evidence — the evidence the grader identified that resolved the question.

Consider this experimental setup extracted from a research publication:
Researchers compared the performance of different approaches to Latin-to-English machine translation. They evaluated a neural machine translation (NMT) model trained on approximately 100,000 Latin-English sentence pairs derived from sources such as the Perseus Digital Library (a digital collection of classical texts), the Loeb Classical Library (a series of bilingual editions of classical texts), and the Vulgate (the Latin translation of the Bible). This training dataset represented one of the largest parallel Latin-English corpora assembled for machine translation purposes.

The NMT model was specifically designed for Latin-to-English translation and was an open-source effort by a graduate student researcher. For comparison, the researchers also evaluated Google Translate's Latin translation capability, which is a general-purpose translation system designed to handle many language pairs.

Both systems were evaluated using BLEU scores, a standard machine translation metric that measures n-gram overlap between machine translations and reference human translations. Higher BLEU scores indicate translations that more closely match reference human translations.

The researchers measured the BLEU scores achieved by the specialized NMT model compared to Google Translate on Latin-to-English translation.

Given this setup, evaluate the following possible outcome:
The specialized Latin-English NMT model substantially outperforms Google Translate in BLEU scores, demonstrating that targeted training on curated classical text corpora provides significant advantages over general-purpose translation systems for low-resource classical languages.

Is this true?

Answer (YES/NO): YES